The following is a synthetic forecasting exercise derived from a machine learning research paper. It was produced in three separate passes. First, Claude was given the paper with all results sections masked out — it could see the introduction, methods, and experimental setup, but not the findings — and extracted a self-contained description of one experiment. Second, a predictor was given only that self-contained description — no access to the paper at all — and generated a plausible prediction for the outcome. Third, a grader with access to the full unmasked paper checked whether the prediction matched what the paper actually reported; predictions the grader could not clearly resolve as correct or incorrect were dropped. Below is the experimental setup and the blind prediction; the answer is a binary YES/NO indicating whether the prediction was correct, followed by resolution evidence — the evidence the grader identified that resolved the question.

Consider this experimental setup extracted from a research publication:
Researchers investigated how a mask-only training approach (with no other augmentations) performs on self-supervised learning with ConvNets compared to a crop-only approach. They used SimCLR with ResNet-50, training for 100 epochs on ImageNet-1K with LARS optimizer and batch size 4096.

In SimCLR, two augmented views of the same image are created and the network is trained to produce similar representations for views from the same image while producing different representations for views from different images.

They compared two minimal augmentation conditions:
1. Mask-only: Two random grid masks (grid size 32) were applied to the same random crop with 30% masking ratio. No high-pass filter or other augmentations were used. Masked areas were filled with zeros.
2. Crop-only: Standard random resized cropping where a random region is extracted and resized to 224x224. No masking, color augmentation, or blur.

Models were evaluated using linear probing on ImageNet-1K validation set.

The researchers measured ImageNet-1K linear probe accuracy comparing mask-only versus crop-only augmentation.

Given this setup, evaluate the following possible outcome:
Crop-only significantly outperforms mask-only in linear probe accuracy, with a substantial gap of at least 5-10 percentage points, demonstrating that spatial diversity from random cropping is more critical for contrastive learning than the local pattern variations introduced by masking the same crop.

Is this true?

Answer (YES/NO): YES